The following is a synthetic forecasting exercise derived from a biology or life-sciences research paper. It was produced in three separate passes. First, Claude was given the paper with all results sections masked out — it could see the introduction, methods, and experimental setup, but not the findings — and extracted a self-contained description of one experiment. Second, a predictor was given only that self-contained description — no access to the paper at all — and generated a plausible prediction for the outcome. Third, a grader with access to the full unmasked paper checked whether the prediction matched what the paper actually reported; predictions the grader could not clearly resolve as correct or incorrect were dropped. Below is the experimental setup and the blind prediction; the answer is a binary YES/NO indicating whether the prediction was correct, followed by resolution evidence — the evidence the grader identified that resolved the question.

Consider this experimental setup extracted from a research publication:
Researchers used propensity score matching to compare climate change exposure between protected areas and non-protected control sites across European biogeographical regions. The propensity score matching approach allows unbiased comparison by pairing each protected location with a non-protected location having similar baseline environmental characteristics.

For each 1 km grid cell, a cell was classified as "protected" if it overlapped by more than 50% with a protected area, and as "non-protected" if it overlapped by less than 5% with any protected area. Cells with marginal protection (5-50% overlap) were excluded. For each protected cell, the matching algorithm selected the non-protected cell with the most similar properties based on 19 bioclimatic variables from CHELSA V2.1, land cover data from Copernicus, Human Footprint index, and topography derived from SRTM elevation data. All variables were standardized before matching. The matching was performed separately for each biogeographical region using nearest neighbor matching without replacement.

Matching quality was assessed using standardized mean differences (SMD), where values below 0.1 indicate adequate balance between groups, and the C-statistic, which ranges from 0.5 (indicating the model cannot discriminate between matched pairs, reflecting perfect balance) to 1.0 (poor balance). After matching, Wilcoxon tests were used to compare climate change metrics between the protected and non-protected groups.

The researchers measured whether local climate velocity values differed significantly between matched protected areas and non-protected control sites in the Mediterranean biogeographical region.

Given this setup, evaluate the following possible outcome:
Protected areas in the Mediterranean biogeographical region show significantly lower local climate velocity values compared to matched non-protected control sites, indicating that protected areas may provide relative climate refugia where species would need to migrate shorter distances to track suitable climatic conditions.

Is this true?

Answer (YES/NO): NO